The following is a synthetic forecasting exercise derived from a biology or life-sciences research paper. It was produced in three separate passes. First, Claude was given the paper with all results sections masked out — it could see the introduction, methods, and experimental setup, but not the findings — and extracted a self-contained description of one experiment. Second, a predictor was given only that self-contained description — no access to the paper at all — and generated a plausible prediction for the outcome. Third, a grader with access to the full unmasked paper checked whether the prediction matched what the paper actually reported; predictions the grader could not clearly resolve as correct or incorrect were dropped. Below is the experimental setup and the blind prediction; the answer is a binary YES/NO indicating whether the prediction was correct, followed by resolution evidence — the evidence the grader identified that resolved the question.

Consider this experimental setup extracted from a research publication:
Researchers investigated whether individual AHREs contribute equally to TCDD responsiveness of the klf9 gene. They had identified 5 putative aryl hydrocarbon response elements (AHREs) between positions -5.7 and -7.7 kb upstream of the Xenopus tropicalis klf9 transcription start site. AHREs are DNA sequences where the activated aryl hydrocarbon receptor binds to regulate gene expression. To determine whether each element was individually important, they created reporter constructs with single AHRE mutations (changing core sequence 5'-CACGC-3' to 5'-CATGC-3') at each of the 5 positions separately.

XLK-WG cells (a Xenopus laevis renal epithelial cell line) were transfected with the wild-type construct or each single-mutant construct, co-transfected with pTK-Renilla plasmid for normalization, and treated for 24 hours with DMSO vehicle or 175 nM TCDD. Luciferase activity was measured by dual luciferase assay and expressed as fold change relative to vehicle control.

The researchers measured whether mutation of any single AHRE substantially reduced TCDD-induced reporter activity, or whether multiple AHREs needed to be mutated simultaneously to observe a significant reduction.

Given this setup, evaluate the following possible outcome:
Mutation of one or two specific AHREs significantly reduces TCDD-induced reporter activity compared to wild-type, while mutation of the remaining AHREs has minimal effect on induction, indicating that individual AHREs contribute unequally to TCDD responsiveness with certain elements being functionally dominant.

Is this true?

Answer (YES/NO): YES